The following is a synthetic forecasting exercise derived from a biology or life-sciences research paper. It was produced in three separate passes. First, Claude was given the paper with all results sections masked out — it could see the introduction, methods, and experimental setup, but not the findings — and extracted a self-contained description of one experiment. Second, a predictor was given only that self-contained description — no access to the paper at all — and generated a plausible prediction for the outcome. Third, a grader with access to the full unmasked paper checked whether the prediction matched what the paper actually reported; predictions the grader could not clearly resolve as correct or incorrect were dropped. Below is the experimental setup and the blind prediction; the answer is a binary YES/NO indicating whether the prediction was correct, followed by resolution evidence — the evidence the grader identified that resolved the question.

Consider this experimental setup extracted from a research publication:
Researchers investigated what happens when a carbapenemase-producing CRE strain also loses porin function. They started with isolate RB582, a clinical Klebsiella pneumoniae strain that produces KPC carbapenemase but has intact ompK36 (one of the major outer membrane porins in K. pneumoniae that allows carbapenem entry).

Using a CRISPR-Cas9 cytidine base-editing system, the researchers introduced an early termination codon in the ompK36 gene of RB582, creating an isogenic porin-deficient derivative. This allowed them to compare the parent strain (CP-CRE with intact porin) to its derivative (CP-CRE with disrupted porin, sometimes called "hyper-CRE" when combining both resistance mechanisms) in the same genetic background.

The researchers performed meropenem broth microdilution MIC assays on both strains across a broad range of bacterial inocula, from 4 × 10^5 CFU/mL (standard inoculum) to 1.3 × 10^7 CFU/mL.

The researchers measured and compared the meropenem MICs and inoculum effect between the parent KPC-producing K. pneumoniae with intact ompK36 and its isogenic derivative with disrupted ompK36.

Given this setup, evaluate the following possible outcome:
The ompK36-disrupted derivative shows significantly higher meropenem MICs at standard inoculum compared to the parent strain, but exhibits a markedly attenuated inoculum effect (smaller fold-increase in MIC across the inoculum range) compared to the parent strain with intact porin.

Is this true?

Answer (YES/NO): YES